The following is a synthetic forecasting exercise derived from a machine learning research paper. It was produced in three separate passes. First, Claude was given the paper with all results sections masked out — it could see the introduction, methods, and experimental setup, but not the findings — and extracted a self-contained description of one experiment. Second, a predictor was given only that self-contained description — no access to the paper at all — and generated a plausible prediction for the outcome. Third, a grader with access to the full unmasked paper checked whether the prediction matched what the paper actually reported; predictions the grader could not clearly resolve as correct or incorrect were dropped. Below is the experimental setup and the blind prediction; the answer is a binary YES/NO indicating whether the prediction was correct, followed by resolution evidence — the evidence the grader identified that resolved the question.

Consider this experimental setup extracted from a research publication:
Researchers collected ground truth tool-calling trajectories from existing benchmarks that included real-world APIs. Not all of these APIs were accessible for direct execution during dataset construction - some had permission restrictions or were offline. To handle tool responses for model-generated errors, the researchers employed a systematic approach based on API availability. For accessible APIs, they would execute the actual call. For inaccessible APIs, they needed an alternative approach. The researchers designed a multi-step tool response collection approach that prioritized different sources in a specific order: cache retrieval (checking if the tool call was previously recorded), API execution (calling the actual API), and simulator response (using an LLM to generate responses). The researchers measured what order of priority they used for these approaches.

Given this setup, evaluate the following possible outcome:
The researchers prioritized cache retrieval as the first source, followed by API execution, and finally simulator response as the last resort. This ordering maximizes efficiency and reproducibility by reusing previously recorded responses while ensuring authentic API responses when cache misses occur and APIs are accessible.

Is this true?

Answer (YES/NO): YES